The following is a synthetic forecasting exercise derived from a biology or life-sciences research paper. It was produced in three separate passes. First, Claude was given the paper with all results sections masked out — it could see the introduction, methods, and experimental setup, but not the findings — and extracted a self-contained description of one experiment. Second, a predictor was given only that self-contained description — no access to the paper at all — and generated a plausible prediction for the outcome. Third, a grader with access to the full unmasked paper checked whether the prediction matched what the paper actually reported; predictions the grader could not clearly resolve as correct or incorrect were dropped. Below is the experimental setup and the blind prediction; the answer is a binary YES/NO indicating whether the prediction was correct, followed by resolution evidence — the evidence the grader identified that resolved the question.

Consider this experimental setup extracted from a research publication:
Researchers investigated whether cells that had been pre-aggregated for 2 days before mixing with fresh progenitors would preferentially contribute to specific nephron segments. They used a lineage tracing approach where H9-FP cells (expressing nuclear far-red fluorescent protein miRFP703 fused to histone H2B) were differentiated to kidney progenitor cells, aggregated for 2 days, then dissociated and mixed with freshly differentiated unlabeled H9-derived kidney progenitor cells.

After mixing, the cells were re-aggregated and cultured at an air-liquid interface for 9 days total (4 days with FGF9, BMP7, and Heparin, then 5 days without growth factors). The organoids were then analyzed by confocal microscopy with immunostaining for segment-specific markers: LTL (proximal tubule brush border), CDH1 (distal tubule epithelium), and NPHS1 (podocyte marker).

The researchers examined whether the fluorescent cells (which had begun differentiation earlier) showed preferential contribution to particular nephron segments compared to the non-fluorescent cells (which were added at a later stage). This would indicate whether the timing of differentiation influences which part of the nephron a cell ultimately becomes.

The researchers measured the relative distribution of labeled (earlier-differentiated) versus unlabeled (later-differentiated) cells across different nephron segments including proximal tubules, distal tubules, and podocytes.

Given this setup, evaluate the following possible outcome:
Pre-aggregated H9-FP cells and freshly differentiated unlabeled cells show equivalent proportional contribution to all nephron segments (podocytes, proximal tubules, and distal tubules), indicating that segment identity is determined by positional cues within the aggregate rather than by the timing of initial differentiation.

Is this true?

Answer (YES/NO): NO